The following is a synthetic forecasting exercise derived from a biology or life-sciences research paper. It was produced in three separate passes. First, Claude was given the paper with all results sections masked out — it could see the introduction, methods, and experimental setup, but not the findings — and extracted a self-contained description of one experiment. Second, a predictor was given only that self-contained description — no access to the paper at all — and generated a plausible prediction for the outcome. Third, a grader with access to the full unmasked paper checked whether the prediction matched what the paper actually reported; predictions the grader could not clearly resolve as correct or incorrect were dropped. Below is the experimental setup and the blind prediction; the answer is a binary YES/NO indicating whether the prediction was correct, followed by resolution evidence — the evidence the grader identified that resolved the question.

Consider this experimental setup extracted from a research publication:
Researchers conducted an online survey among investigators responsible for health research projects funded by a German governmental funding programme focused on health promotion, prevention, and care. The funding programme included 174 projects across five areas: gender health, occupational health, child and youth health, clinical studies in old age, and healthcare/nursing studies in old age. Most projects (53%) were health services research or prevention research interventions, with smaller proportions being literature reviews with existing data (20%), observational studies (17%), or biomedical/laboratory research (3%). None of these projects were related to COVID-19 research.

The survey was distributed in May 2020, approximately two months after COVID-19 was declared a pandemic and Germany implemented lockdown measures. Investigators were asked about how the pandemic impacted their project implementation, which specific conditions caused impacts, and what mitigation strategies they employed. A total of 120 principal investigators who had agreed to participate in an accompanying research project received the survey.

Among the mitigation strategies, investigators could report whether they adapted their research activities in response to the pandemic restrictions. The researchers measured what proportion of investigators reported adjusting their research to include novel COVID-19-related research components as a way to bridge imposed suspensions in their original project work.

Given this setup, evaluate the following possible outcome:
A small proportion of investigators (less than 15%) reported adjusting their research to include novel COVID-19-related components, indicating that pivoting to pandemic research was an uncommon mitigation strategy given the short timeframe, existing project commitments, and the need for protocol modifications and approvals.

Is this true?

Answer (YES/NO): NO